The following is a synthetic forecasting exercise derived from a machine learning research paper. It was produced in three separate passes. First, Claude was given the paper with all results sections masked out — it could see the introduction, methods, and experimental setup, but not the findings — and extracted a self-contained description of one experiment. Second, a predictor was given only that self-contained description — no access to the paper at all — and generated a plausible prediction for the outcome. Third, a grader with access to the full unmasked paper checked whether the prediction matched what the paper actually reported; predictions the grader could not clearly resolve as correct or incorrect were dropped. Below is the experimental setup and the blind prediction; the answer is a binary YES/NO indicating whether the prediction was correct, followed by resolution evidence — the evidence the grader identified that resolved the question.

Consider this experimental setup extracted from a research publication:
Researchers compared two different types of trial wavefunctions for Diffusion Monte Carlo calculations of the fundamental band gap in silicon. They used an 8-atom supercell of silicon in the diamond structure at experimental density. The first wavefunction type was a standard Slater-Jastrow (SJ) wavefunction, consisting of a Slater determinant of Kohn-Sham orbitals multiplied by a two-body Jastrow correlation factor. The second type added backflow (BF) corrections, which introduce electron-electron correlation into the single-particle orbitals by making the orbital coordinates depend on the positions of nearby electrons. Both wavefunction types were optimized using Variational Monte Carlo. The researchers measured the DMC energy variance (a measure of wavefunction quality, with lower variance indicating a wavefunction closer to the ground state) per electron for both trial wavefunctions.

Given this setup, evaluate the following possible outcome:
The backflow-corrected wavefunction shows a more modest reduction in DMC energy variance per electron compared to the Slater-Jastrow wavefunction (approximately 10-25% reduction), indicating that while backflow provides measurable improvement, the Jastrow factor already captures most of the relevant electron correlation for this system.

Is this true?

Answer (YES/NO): NO